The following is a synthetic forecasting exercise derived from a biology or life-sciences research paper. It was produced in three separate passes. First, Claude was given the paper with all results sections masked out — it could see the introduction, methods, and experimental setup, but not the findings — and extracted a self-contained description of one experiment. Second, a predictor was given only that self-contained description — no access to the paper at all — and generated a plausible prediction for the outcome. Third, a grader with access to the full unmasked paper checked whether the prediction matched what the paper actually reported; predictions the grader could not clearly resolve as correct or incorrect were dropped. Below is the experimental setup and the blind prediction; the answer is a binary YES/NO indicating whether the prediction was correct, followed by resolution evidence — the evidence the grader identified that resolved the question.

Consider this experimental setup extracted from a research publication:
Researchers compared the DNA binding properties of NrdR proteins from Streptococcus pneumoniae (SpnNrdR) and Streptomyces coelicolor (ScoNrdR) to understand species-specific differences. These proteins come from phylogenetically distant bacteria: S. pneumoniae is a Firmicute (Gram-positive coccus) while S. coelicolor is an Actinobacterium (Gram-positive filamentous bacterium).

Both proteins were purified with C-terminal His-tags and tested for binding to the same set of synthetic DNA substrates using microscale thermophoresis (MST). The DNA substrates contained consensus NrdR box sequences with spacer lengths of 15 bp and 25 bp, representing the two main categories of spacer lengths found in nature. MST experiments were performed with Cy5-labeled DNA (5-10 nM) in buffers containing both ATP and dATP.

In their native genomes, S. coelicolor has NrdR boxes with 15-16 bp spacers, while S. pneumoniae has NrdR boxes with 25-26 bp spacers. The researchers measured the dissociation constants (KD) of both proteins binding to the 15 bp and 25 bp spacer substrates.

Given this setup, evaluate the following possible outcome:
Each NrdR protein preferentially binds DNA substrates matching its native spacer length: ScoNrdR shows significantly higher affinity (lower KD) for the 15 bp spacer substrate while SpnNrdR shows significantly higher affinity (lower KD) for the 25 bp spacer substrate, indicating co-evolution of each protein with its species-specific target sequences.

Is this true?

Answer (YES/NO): NO